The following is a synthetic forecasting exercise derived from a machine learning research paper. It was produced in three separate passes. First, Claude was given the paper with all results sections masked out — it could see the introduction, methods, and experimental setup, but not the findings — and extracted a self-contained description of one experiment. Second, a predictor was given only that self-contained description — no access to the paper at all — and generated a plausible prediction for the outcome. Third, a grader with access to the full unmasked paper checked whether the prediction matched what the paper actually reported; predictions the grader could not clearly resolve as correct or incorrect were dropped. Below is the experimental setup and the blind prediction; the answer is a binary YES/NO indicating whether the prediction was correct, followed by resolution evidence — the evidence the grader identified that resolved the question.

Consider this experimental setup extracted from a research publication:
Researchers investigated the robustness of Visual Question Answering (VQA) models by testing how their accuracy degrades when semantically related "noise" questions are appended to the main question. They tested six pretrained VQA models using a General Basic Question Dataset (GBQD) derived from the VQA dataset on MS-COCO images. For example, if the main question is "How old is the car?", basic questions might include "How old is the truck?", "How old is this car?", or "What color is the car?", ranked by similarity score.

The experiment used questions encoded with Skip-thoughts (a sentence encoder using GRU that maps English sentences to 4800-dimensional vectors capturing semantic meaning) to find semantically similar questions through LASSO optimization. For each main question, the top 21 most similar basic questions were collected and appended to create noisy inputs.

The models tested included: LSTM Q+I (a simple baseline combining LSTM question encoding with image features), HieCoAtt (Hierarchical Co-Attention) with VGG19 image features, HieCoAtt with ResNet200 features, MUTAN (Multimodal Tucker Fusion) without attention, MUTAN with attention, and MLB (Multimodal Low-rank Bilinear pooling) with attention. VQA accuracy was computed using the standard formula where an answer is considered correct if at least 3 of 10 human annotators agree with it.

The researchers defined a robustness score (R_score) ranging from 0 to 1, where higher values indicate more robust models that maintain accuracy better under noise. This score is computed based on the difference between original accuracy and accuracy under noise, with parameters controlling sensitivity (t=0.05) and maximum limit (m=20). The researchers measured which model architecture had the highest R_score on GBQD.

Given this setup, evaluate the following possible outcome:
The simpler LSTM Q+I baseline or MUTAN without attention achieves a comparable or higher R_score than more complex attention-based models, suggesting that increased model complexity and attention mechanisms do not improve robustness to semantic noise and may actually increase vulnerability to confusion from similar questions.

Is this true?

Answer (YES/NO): NO